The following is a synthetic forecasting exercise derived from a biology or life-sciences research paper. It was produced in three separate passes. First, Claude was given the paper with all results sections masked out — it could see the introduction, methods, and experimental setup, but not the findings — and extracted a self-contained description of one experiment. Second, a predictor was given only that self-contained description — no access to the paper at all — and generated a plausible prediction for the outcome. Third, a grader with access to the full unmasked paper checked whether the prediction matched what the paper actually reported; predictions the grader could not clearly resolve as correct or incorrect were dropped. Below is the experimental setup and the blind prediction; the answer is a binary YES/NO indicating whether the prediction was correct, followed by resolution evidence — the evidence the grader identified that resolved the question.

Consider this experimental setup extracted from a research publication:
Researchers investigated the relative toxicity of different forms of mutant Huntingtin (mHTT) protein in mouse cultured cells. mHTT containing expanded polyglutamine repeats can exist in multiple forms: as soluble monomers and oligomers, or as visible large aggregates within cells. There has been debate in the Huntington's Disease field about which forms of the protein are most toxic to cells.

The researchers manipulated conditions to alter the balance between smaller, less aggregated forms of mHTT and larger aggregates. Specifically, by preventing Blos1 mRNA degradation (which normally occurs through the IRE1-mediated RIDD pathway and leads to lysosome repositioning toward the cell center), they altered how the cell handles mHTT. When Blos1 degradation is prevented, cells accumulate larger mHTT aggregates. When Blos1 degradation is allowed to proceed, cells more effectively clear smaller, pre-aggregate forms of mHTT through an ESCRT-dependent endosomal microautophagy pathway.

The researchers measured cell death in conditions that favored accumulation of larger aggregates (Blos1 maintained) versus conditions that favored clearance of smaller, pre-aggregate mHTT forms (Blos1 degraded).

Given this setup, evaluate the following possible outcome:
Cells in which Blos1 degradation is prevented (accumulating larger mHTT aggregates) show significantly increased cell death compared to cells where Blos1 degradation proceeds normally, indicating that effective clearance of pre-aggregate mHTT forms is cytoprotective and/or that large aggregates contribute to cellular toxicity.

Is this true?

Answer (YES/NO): YES